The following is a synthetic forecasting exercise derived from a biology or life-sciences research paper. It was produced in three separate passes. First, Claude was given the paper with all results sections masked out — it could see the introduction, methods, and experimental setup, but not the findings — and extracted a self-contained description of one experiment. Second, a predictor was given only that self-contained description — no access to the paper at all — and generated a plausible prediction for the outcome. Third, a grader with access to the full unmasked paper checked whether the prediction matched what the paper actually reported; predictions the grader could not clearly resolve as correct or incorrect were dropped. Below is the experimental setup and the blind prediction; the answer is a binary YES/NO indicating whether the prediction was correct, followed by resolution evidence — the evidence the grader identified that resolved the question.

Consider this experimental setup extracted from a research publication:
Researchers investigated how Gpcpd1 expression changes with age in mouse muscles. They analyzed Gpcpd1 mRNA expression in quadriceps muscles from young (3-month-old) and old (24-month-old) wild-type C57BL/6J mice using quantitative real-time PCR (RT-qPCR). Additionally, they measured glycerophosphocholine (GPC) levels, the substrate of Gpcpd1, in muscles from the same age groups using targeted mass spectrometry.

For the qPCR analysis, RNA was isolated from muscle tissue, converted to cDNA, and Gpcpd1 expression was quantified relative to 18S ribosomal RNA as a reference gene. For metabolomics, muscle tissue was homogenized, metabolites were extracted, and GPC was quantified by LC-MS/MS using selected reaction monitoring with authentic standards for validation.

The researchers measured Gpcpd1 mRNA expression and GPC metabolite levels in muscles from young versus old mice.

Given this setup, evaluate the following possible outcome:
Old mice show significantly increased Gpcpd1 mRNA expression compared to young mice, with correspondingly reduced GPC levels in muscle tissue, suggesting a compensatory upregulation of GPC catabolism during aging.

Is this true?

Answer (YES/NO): NO